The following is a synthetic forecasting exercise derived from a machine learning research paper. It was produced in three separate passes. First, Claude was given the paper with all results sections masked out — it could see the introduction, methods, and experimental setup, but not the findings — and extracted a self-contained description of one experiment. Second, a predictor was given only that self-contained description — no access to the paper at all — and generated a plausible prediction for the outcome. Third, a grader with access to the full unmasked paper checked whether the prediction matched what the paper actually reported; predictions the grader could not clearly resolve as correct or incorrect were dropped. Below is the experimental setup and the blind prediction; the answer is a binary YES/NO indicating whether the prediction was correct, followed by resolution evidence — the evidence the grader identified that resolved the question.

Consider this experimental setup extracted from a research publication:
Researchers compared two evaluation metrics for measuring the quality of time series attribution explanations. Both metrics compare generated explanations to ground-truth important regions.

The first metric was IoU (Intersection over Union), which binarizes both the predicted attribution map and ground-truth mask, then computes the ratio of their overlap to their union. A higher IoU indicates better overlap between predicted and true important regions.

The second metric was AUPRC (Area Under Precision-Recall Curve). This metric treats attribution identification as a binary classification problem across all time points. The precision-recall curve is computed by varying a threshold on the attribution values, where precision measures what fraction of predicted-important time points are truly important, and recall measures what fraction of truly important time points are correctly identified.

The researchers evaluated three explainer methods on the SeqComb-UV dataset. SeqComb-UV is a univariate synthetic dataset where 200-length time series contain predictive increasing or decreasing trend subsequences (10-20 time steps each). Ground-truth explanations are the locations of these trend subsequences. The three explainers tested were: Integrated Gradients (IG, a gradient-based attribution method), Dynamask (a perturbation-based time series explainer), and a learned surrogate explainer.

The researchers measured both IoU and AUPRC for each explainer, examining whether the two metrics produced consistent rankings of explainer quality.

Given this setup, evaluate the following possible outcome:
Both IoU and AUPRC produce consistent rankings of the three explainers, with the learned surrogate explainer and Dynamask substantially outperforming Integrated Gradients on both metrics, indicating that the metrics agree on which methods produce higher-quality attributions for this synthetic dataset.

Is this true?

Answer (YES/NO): NO